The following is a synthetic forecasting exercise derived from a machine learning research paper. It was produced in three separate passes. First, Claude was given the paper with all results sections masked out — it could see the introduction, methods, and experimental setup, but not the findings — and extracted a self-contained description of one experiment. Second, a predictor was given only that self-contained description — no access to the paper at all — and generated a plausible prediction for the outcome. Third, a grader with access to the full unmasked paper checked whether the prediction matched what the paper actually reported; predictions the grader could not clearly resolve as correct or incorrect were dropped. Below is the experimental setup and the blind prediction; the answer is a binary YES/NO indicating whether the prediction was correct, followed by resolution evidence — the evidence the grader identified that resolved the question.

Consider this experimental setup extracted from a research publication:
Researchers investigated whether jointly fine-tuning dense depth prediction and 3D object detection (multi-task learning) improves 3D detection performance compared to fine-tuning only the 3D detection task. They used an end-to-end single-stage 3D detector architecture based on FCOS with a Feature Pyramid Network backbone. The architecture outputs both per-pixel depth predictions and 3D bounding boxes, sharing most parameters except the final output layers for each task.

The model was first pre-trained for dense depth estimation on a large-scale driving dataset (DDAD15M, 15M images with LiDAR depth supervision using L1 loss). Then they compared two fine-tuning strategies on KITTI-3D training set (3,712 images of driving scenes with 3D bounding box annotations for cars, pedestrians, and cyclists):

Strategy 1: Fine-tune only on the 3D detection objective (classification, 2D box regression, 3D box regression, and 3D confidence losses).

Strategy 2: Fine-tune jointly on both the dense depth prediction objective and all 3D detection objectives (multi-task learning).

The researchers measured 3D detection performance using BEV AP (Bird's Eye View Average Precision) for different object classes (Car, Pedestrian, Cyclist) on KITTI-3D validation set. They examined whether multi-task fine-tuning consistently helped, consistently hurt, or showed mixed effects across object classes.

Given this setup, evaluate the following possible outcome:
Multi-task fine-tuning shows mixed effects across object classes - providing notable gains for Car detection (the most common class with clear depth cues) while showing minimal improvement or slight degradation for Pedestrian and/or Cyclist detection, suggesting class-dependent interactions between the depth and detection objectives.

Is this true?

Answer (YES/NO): NO